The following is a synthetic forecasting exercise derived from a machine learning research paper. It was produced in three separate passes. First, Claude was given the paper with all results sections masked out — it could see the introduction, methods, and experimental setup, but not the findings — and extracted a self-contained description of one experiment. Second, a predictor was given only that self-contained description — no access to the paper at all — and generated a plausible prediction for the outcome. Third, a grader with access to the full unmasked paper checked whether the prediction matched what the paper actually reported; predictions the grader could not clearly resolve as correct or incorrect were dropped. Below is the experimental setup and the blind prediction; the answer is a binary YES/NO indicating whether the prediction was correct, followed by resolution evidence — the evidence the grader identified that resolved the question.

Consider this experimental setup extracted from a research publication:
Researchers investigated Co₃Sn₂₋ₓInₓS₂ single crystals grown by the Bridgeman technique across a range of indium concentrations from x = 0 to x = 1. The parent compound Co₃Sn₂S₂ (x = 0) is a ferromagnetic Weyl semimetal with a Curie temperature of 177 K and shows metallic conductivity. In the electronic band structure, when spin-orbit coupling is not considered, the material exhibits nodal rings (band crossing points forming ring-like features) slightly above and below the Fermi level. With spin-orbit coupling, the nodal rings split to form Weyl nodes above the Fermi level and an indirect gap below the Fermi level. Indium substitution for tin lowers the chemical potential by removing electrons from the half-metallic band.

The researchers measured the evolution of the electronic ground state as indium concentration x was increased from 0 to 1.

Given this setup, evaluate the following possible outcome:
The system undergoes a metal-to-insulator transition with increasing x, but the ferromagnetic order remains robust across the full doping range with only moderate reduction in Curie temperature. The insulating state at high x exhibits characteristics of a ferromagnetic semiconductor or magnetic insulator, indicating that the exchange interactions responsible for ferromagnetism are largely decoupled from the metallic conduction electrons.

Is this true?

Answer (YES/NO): NO